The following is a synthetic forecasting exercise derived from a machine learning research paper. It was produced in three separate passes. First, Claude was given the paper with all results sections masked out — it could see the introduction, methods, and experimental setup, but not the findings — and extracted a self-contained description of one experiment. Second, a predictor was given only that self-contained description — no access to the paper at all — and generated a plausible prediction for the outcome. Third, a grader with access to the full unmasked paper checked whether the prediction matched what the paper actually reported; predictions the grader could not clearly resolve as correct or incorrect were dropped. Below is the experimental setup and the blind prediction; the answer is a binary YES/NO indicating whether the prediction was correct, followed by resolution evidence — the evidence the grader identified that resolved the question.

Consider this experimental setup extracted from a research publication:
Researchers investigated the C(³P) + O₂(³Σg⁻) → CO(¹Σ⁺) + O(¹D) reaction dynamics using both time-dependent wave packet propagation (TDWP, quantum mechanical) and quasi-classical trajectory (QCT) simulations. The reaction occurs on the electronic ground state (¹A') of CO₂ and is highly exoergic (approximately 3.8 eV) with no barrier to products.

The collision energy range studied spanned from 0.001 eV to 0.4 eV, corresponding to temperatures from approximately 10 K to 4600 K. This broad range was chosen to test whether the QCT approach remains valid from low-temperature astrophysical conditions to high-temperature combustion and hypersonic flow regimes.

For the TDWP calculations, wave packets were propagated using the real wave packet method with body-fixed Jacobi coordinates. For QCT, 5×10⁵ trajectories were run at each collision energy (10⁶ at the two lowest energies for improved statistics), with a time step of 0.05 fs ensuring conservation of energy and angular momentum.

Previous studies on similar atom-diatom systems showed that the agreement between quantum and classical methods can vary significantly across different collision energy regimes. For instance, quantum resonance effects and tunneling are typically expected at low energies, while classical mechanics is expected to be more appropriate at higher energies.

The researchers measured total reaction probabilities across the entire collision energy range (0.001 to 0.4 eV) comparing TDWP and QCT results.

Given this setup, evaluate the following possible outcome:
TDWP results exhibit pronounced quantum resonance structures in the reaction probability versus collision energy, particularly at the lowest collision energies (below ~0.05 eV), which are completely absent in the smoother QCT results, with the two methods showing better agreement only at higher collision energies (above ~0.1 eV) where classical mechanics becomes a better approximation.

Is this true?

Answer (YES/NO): NO